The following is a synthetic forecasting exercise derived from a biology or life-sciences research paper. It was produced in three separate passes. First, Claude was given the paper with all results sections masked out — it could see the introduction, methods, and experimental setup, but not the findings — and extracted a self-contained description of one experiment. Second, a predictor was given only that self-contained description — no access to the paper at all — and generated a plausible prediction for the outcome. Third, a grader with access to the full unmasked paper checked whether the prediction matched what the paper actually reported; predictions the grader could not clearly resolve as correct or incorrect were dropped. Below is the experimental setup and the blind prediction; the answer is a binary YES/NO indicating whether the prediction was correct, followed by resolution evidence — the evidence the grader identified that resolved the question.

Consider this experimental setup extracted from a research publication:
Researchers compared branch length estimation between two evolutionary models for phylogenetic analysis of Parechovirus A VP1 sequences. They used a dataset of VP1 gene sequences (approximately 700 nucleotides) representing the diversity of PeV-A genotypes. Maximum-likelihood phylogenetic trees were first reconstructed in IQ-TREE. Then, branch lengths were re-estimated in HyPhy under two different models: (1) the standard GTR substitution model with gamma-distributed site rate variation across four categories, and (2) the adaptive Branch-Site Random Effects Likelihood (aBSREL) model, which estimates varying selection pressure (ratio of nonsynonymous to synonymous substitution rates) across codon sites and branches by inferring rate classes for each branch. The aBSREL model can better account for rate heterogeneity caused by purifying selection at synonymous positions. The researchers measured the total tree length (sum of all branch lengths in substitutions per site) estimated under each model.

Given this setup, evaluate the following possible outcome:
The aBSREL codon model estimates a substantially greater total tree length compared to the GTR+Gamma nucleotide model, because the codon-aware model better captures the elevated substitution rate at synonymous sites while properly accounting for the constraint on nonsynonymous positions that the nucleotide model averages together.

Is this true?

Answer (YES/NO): YES